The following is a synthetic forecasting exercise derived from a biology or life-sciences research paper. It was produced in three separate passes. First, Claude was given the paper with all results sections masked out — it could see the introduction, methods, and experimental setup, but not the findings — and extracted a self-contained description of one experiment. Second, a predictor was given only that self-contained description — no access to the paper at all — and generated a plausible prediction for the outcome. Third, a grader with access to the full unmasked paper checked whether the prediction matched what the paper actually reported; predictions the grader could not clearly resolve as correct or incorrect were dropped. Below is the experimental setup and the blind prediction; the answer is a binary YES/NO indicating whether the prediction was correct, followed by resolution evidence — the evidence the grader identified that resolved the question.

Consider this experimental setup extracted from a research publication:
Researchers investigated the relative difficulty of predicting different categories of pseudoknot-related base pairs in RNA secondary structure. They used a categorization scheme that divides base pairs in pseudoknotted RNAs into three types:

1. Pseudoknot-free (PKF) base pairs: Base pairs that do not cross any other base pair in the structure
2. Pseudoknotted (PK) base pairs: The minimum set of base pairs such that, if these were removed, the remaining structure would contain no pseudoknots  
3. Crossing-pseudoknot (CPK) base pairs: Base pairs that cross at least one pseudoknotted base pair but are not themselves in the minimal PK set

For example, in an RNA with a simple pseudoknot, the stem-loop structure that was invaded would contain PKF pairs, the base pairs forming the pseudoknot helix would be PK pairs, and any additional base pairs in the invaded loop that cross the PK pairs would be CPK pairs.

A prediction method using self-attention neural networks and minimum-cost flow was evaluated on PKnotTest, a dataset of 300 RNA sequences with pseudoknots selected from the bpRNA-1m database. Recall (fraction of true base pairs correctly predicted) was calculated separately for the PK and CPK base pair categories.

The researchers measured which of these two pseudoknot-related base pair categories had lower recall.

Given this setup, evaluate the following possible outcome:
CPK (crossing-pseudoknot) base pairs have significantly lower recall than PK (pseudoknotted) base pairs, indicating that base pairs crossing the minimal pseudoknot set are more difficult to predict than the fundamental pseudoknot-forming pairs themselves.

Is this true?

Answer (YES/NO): NO